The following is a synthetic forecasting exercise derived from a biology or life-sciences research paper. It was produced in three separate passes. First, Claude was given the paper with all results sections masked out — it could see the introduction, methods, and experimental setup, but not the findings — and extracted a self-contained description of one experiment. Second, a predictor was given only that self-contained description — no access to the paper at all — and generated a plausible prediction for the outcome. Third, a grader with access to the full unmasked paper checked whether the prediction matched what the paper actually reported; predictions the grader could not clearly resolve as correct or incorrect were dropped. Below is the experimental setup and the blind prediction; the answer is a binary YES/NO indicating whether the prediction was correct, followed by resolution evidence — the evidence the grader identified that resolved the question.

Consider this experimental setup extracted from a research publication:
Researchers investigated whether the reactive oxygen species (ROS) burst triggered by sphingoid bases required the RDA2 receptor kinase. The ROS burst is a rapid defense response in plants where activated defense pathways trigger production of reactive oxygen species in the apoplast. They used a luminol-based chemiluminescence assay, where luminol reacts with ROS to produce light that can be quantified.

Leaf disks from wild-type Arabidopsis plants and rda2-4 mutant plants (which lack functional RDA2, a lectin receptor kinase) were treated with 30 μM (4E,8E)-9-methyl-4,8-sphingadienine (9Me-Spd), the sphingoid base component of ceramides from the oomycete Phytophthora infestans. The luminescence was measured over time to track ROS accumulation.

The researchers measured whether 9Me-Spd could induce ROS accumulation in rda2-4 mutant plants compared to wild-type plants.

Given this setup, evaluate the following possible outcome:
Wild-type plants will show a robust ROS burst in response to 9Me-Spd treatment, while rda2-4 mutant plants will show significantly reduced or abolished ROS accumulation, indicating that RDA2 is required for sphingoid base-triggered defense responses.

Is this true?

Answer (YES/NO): YES